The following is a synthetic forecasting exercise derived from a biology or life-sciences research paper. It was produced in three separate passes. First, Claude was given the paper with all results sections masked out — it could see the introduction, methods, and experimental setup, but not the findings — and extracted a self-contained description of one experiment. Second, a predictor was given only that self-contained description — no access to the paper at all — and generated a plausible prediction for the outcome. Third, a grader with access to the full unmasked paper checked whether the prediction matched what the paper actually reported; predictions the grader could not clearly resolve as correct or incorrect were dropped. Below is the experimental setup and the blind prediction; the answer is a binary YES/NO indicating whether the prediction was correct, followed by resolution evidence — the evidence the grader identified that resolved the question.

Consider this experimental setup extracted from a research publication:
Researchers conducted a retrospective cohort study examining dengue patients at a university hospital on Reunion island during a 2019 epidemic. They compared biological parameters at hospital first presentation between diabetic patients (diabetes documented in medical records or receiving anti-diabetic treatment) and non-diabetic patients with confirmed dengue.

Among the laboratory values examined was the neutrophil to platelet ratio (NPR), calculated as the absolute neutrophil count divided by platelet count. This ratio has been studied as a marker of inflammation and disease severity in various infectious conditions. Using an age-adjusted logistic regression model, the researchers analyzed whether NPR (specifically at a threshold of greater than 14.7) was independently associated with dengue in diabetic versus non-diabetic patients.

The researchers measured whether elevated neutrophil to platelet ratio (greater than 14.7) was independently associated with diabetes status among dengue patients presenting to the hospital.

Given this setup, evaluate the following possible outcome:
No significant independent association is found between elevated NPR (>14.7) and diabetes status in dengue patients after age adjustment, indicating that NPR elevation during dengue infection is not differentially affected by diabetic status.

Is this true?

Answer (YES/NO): NO